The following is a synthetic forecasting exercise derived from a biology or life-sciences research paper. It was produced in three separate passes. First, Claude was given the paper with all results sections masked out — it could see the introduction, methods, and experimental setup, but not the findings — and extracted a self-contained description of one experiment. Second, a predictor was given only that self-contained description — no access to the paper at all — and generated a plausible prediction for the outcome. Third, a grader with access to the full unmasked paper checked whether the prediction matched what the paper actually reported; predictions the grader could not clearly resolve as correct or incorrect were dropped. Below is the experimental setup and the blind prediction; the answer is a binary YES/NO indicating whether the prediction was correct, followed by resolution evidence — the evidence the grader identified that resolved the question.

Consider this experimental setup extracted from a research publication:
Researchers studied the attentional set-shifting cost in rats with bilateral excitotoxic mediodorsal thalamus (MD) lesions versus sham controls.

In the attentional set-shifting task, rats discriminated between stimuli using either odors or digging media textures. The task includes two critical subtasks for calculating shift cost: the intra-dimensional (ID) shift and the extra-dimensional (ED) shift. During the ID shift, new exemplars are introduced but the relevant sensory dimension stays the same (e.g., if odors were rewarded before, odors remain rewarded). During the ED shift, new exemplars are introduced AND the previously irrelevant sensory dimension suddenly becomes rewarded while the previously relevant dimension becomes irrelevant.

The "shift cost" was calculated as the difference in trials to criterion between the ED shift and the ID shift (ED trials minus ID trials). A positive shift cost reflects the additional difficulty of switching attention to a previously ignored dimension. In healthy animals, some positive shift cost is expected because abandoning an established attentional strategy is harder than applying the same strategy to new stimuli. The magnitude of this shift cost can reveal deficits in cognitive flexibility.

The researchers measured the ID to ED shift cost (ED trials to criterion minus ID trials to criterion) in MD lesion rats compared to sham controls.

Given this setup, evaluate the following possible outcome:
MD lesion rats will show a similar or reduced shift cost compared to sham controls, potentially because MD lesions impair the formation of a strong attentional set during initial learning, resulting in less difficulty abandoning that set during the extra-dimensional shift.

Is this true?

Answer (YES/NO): NO